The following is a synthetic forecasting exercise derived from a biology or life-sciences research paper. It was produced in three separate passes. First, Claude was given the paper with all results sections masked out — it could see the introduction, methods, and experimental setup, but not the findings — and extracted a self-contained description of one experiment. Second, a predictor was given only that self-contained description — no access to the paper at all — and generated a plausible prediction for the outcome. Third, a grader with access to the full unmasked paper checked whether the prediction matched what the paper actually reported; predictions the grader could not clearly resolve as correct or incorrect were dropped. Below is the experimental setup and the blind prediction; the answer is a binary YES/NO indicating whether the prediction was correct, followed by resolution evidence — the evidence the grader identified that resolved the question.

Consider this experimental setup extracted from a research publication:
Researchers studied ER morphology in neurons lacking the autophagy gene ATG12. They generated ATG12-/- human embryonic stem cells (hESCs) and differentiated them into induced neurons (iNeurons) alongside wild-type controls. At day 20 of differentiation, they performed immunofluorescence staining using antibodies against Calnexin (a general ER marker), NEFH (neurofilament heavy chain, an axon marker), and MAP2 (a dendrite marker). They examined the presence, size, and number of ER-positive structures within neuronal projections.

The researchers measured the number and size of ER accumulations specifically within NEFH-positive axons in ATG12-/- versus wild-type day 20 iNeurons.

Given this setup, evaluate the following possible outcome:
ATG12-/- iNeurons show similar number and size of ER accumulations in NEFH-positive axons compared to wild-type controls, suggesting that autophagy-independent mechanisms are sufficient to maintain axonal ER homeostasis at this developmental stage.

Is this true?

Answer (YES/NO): NO